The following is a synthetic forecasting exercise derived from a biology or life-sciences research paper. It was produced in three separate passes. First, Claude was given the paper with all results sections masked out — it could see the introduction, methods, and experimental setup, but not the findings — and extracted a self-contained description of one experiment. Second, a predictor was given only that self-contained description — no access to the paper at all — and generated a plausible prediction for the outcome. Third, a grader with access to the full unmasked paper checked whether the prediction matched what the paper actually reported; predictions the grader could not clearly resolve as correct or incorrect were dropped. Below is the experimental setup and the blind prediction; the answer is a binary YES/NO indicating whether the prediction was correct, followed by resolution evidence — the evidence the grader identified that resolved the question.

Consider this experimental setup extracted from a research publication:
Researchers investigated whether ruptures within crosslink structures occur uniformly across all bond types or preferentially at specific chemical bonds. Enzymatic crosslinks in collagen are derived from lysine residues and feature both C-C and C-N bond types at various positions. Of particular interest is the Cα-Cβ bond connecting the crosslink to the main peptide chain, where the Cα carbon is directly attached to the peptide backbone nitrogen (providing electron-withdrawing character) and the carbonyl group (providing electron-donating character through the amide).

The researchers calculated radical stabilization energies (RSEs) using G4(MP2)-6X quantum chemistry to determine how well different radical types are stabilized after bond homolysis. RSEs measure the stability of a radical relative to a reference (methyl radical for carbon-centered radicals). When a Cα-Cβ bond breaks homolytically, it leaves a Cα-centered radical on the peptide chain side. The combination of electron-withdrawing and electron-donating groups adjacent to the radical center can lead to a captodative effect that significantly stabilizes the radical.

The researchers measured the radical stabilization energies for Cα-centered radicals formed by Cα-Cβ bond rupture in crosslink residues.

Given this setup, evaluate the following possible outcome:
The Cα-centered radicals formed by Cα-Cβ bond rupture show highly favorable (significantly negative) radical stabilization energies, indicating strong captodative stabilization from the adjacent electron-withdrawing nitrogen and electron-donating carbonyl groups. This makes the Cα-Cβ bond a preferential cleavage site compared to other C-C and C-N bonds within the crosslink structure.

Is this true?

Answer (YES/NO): YES